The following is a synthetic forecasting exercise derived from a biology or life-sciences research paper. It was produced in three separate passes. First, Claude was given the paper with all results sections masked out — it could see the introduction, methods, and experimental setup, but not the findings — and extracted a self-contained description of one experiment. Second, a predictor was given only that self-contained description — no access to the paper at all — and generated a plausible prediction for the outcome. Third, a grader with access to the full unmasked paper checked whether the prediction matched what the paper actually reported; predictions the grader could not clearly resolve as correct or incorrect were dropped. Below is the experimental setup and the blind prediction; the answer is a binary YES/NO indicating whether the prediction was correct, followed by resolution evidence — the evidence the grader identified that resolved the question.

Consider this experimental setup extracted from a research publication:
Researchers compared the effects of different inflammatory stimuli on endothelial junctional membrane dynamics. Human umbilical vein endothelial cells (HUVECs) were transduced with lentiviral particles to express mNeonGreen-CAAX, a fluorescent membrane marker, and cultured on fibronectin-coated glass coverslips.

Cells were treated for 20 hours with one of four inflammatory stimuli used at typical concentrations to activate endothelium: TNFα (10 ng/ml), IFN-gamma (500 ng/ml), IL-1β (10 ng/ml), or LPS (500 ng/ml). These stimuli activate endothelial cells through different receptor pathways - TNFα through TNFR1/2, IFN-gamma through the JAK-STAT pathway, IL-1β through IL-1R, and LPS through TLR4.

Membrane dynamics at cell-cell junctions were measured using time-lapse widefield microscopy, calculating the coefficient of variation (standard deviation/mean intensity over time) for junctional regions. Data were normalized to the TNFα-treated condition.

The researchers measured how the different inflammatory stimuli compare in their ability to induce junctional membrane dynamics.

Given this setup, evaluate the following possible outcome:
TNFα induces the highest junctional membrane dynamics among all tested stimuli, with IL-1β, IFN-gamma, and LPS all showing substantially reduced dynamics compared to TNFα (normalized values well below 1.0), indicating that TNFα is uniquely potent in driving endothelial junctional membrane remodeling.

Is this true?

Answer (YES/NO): NO